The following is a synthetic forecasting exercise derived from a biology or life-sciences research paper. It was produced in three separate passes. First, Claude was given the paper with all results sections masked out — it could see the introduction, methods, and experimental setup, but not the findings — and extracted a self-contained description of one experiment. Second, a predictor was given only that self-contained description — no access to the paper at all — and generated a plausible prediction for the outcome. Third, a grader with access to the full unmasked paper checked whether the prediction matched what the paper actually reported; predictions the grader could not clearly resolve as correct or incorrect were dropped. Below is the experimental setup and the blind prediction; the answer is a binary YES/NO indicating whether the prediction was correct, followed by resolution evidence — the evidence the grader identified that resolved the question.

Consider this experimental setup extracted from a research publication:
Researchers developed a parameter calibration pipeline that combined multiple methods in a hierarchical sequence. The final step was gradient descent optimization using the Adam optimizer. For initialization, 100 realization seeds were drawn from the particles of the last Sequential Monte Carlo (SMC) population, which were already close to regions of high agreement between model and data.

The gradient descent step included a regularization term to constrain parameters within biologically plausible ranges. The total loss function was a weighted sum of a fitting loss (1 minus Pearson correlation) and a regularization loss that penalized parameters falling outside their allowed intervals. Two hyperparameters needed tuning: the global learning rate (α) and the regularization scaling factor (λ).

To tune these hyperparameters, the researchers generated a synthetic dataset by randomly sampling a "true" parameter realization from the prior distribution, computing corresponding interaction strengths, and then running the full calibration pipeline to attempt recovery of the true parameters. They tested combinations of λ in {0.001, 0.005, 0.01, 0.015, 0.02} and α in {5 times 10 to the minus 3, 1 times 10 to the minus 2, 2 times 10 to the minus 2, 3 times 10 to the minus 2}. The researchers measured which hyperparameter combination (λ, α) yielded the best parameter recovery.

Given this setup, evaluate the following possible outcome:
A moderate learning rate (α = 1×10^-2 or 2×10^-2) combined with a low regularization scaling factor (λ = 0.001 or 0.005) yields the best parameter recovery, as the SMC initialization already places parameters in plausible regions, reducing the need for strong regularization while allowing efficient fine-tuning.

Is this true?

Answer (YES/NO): NO